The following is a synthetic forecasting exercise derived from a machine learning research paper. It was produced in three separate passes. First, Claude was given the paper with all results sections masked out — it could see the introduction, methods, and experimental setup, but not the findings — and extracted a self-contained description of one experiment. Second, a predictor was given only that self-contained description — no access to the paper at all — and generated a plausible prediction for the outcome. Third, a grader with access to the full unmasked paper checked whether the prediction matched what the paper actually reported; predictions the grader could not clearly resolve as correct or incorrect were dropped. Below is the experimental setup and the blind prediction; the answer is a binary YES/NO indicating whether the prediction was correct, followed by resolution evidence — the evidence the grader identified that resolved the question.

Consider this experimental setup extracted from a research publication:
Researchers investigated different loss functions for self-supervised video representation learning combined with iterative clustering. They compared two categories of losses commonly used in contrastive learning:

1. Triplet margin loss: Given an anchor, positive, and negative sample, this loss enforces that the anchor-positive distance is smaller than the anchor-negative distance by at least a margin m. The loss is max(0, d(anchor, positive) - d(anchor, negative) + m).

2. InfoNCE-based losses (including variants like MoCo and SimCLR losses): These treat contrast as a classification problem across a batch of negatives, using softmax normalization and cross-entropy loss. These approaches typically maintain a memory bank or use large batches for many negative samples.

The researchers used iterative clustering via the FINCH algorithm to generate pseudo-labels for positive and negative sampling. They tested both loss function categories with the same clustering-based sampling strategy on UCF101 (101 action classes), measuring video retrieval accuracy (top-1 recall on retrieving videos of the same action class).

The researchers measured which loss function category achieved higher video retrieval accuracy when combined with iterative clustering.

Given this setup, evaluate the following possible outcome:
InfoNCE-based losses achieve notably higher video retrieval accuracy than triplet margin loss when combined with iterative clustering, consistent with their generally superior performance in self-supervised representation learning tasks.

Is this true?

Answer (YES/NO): NO